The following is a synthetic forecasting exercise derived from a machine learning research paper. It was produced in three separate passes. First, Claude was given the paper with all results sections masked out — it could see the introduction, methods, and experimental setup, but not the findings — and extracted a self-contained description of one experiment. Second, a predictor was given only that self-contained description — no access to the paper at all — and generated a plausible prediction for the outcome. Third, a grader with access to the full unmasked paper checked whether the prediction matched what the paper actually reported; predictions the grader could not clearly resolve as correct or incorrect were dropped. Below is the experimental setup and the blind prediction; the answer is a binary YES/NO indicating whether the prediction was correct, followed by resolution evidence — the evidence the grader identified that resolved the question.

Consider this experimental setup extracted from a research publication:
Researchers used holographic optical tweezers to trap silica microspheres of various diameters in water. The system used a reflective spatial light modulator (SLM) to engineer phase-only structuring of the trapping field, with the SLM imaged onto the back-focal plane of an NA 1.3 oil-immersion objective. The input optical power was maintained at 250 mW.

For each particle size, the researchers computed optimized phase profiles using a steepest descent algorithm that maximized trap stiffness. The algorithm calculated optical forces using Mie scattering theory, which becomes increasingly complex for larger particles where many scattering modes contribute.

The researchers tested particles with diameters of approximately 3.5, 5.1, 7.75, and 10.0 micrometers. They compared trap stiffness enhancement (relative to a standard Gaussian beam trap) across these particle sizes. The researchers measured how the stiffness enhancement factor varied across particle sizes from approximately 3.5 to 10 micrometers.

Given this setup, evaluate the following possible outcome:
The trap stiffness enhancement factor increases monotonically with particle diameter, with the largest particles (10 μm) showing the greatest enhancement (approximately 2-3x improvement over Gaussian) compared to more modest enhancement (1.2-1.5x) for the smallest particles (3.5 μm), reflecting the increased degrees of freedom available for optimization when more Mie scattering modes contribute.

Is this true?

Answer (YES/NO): NO